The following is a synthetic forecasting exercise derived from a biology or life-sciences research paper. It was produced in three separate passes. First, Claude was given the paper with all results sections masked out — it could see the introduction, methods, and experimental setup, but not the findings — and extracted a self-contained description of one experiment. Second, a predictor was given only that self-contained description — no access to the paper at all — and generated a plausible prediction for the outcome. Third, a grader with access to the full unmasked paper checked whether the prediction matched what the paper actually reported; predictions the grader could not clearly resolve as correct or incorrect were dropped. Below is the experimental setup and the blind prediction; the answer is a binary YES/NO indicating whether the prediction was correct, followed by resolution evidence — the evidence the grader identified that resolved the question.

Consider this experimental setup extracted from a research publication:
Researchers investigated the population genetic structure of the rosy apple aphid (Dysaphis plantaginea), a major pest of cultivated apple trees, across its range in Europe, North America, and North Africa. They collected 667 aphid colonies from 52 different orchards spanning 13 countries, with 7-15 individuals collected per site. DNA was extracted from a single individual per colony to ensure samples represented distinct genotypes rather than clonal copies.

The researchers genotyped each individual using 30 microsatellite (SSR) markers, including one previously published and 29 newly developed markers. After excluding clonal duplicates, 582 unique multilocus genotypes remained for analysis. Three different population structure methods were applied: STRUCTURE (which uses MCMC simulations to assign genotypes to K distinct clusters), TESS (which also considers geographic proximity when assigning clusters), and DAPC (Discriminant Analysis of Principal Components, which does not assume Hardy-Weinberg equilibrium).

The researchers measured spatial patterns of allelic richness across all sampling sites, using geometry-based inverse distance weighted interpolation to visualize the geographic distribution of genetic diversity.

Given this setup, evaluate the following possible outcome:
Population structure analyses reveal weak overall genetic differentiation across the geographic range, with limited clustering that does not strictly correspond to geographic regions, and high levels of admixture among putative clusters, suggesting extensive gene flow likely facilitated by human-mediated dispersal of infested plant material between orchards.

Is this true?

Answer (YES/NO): NO